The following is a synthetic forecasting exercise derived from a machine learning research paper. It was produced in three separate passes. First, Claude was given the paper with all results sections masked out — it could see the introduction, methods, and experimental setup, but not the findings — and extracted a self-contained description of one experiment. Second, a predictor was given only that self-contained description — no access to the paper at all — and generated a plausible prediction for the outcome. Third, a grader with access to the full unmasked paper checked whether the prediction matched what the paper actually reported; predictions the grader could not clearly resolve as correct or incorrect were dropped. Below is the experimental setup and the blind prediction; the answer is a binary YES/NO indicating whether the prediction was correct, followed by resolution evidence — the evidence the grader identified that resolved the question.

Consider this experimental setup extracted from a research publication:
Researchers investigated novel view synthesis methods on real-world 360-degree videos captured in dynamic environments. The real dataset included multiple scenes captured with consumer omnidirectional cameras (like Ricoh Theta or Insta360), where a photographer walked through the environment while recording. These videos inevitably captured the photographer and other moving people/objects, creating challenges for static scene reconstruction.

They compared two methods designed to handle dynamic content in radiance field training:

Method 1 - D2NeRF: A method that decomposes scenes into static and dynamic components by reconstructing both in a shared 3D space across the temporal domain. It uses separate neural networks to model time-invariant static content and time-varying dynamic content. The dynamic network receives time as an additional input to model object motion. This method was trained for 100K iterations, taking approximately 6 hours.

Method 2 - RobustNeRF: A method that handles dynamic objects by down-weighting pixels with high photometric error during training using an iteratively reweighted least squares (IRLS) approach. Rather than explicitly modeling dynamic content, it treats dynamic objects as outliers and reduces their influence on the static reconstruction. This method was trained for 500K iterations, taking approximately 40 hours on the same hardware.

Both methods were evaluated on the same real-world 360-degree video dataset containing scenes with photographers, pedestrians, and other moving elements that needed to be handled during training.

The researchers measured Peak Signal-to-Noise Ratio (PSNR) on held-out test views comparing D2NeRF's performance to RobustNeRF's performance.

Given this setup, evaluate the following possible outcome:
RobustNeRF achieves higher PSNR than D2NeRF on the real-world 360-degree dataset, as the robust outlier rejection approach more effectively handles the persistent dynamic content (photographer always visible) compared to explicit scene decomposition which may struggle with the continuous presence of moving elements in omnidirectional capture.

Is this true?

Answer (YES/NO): NO